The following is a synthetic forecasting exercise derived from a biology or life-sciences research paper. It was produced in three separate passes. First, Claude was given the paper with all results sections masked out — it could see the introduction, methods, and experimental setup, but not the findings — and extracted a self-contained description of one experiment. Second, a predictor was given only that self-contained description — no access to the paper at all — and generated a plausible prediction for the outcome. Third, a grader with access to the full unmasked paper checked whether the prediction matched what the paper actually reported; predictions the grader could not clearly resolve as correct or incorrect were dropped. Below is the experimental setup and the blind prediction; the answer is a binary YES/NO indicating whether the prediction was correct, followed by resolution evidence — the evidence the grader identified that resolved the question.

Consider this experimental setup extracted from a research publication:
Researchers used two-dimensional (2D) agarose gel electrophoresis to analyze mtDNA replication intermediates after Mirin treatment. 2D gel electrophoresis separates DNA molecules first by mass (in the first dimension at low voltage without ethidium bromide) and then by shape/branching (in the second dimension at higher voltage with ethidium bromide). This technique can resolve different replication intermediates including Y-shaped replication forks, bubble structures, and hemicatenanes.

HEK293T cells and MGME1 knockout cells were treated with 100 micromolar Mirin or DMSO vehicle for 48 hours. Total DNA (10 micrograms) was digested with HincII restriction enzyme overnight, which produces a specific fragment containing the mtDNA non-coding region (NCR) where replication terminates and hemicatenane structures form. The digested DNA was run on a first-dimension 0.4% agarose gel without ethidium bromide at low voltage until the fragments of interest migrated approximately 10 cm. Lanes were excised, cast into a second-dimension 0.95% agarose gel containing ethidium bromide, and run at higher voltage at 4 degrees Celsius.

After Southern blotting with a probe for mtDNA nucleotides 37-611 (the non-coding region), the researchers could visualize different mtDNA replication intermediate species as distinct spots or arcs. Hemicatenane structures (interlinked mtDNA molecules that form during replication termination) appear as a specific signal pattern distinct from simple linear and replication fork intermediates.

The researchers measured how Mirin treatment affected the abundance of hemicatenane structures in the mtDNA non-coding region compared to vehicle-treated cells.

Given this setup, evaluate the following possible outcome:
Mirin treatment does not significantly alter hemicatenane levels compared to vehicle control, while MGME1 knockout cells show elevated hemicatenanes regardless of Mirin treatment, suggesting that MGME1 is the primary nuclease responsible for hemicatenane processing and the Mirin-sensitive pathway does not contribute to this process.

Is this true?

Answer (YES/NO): NO